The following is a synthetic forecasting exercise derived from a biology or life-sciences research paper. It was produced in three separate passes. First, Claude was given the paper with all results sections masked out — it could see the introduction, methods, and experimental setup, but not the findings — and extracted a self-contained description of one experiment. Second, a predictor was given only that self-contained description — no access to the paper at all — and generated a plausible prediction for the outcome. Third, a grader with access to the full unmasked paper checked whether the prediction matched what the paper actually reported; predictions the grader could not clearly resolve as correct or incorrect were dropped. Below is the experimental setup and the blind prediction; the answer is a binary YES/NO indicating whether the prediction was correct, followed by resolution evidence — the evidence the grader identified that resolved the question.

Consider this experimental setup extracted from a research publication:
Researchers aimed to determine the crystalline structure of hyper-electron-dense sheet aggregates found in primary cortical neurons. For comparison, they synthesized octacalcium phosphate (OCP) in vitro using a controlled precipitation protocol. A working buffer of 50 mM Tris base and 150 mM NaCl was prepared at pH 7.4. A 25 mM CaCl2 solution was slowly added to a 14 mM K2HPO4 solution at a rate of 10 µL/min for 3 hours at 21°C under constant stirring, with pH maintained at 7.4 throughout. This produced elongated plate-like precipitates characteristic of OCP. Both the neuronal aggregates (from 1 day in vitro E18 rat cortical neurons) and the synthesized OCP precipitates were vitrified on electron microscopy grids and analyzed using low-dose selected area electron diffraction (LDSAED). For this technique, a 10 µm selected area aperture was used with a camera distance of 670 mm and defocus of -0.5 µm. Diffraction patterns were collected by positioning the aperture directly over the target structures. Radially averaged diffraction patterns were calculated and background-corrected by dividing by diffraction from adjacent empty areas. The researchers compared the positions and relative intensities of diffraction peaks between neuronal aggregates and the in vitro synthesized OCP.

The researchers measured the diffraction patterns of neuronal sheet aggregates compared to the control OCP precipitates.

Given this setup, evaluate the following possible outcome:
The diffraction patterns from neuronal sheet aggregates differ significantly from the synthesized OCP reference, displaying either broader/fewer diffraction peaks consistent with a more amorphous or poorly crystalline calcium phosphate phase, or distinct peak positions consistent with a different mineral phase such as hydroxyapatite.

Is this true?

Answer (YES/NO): NO